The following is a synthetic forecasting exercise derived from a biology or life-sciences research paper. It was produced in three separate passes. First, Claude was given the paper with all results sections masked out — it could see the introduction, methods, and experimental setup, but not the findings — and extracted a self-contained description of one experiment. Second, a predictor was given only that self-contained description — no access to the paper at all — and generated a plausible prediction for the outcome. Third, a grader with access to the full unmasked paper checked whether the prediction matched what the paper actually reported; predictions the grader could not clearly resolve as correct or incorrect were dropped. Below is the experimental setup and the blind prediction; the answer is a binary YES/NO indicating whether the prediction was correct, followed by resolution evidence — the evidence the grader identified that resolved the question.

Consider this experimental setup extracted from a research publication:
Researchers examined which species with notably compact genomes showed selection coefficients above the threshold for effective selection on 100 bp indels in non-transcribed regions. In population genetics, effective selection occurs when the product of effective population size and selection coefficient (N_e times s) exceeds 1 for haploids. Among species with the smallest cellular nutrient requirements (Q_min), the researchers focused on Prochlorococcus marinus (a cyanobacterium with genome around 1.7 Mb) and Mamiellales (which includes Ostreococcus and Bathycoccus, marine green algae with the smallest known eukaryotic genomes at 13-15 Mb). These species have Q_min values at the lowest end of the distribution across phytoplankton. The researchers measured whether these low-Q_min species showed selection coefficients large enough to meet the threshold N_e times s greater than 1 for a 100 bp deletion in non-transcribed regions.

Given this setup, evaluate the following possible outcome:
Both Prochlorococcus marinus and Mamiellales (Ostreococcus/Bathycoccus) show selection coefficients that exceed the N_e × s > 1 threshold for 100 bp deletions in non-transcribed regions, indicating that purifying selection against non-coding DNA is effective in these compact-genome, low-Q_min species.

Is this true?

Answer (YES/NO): YES